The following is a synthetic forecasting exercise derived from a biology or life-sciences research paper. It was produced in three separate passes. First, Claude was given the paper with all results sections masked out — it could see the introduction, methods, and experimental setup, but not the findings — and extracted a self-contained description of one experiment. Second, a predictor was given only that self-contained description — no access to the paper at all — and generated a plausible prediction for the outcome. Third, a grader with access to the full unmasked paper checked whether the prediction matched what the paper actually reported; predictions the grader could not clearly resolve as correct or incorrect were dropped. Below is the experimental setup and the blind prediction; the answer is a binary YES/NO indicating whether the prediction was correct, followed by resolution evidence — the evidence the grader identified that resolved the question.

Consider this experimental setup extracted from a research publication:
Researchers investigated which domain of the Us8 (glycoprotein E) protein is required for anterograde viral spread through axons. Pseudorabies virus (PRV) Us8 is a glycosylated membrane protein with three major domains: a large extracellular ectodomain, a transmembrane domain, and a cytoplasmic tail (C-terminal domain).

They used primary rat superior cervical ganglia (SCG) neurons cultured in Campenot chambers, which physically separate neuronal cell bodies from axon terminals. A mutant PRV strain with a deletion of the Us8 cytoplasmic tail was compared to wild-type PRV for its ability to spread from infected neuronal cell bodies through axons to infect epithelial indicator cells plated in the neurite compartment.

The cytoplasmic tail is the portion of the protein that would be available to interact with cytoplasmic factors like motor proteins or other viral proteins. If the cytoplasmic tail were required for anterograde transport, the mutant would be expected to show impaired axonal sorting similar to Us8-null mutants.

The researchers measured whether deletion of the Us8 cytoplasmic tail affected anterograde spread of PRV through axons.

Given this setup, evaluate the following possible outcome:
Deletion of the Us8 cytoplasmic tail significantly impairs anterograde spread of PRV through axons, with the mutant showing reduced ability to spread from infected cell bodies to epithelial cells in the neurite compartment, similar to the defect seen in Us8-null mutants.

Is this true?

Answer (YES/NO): NO